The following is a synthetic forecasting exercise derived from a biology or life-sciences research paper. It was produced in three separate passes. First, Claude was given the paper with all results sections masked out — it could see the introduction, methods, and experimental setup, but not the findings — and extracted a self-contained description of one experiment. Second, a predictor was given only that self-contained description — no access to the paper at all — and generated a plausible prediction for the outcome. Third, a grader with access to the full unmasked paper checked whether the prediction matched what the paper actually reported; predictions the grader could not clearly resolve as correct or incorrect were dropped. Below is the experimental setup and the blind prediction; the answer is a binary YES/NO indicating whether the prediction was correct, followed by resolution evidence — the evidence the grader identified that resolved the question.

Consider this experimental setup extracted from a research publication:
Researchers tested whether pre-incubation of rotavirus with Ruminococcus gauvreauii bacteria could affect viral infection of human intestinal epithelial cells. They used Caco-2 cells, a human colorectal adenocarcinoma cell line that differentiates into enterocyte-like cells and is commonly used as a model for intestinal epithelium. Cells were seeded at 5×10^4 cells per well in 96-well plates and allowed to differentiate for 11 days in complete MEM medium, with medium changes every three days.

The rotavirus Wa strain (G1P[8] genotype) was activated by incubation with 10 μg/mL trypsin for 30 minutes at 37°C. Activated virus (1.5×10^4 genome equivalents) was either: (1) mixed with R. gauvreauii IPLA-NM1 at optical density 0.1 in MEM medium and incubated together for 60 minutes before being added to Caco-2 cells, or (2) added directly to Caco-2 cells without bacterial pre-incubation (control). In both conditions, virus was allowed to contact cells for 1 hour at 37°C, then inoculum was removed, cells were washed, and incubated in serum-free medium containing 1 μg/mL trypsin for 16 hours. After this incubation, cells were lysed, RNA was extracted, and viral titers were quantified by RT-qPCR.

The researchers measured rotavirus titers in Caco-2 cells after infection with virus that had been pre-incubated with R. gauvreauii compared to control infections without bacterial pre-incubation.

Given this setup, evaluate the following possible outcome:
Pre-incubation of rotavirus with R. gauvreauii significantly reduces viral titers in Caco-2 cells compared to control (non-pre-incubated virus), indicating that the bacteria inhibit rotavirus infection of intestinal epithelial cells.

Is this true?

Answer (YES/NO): NO